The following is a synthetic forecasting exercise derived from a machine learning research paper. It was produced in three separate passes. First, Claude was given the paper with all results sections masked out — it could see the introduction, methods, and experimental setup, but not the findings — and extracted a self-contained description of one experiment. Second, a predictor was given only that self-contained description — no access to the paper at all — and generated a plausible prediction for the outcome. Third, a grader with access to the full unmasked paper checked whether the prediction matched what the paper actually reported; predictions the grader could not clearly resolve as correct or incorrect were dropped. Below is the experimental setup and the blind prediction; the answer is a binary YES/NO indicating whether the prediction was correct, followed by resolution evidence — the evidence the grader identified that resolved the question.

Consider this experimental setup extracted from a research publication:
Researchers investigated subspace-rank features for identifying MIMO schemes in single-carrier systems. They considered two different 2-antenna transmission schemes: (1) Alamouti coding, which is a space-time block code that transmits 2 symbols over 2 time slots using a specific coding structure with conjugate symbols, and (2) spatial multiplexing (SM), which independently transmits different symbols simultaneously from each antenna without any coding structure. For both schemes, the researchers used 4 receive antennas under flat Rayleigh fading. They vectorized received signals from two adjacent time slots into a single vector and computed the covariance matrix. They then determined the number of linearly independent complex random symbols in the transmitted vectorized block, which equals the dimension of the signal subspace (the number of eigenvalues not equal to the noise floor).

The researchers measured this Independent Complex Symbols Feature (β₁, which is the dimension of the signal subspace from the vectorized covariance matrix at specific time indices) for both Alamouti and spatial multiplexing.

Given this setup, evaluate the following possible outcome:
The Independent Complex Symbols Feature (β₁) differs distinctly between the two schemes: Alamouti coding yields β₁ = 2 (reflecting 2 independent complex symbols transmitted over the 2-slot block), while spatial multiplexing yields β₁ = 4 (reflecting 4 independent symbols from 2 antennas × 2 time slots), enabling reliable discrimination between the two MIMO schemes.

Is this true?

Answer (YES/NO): NO